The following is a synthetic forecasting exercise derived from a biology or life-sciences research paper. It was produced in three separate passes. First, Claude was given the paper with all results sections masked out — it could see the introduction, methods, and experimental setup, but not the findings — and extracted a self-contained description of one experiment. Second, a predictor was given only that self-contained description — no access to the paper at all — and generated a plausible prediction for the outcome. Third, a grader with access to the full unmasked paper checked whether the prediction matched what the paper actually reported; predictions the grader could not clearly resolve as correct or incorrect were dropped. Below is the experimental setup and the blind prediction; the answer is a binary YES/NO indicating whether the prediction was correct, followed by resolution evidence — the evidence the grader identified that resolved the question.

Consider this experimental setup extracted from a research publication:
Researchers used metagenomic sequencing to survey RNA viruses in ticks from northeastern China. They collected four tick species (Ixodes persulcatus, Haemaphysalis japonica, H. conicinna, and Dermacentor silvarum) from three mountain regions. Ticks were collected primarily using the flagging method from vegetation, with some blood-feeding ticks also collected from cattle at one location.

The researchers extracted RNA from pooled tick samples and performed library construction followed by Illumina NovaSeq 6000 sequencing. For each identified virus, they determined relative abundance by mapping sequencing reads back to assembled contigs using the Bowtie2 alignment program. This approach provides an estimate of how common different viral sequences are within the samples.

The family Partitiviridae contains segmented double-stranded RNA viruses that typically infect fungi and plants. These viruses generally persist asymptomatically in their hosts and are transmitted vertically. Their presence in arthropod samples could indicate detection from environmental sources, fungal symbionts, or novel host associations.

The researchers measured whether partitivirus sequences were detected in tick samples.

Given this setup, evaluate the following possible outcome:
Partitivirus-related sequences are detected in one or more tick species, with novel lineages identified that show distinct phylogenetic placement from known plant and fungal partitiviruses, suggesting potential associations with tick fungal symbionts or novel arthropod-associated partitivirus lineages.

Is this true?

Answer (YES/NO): NO